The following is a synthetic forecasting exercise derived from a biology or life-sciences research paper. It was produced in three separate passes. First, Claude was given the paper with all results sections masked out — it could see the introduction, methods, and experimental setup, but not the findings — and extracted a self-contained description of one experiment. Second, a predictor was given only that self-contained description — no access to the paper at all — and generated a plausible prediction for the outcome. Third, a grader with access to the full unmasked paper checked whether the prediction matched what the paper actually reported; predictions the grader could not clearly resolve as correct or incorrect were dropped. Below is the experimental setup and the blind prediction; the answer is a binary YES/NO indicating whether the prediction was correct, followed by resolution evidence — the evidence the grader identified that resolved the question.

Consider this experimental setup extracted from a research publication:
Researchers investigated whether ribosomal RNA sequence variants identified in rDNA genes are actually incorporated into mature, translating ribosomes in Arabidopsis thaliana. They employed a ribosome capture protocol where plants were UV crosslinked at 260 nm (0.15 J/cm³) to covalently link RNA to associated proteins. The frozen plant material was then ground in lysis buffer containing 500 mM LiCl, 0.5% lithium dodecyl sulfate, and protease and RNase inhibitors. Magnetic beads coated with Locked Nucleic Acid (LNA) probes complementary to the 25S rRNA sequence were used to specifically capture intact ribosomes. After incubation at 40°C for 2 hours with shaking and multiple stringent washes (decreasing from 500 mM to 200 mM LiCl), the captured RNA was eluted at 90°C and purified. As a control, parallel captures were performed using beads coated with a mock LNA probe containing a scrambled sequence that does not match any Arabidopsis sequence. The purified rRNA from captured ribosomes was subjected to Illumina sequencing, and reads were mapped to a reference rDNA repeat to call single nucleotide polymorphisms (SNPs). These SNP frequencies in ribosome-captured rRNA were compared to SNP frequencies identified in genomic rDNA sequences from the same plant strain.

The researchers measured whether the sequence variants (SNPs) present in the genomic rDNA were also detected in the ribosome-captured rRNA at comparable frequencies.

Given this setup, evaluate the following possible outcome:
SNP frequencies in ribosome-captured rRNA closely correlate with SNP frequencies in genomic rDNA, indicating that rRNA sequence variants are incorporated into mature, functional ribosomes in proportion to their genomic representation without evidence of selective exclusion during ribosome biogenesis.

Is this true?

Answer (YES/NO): NO